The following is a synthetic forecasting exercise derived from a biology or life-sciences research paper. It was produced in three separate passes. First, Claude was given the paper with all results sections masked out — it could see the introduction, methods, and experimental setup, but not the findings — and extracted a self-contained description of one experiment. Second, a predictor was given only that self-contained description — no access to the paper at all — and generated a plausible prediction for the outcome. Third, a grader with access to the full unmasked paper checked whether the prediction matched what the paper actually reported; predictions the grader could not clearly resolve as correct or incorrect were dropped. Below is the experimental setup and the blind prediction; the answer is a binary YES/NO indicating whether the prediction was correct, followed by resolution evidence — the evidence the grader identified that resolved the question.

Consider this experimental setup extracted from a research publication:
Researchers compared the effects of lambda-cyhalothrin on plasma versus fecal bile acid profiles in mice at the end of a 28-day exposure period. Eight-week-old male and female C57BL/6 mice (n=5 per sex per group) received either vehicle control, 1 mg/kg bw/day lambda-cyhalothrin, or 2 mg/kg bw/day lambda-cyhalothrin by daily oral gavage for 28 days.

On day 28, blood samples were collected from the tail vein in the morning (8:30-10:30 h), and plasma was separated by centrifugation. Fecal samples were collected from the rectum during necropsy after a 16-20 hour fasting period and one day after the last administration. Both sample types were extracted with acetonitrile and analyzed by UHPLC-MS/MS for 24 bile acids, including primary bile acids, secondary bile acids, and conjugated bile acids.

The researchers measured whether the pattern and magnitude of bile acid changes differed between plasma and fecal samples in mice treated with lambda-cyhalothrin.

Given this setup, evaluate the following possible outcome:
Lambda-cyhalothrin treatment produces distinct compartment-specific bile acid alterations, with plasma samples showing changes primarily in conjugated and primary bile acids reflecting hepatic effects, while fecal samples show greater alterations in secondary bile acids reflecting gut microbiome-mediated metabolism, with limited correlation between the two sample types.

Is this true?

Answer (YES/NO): NO